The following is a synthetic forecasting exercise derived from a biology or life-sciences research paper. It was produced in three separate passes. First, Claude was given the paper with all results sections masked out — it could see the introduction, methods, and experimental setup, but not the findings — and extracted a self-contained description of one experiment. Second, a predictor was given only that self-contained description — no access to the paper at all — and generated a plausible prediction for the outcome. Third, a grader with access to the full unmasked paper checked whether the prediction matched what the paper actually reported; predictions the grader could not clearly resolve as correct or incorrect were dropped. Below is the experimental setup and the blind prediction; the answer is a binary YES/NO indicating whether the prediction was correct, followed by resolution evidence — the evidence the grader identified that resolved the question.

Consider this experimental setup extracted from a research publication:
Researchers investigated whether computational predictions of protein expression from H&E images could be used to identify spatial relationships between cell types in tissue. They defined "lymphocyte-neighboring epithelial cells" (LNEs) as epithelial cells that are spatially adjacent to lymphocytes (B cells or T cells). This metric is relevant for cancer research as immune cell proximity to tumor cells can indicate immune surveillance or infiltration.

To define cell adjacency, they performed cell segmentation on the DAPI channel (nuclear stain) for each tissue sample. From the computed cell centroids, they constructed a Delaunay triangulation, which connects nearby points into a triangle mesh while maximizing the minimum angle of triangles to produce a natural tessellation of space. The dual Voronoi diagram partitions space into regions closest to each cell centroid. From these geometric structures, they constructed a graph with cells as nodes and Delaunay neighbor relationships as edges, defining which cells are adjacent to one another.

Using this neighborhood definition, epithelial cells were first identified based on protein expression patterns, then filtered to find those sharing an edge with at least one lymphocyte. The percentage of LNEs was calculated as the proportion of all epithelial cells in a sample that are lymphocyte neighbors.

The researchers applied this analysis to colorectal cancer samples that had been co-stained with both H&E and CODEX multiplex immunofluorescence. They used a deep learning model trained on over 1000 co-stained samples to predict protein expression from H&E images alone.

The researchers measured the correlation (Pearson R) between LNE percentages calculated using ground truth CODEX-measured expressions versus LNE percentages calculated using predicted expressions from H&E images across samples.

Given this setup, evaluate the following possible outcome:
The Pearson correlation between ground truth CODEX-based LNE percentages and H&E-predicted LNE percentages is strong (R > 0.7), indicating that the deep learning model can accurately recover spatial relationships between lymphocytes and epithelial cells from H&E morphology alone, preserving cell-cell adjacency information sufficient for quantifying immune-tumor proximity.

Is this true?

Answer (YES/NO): NO